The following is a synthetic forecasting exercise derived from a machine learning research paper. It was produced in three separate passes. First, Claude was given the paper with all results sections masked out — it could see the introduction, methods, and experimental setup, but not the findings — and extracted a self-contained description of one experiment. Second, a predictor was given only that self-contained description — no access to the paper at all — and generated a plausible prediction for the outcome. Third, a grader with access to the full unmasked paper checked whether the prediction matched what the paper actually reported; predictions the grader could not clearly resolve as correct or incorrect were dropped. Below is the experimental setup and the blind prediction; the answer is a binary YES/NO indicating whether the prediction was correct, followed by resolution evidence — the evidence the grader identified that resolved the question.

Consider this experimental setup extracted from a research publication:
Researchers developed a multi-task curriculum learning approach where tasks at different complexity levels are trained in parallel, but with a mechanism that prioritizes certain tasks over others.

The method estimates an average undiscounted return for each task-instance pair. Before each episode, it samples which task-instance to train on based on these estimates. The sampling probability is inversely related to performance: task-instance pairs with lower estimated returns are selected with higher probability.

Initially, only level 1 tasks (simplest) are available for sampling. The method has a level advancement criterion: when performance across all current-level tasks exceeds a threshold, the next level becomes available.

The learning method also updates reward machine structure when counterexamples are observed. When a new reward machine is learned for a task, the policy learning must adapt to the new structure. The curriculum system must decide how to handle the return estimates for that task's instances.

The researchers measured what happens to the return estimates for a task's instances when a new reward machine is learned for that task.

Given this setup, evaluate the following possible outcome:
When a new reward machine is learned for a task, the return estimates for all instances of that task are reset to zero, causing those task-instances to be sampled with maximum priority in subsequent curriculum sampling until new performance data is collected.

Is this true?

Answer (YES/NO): YES